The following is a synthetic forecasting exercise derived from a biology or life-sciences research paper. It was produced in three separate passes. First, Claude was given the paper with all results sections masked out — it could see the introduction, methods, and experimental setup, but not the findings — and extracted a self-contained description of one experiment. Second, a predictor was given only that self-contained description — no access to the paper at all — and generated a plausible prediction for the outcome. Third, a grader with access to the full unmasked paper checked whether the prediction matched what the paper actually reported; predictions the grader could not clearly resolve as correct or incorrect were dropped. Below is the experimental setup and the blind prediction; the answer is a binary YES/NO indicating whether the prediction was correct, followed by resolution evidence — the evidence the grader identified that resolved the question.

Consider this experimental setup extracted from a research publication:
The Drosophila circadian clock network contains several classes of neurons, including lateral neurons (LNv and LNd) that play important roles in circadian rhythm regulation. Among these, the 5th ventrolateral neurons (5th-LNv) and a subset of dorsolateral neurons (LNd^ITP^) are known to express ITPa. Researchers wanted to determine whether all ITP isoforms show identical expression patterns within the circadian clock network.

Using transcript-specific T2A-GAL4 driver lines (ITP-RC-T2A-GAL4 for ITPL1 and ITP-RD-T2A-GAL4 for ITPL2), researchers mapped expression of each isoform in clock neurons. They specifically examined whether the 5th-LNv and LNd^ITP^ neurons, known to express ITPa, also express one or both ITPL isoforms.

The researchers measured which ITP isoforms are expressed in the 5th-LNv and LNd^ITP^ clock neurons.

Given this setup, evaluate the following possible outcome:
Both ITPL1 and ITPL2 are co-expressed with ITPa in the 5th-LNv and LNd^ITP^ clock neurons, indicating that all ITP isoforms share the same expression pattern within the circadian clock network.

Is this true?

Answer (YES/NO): YES